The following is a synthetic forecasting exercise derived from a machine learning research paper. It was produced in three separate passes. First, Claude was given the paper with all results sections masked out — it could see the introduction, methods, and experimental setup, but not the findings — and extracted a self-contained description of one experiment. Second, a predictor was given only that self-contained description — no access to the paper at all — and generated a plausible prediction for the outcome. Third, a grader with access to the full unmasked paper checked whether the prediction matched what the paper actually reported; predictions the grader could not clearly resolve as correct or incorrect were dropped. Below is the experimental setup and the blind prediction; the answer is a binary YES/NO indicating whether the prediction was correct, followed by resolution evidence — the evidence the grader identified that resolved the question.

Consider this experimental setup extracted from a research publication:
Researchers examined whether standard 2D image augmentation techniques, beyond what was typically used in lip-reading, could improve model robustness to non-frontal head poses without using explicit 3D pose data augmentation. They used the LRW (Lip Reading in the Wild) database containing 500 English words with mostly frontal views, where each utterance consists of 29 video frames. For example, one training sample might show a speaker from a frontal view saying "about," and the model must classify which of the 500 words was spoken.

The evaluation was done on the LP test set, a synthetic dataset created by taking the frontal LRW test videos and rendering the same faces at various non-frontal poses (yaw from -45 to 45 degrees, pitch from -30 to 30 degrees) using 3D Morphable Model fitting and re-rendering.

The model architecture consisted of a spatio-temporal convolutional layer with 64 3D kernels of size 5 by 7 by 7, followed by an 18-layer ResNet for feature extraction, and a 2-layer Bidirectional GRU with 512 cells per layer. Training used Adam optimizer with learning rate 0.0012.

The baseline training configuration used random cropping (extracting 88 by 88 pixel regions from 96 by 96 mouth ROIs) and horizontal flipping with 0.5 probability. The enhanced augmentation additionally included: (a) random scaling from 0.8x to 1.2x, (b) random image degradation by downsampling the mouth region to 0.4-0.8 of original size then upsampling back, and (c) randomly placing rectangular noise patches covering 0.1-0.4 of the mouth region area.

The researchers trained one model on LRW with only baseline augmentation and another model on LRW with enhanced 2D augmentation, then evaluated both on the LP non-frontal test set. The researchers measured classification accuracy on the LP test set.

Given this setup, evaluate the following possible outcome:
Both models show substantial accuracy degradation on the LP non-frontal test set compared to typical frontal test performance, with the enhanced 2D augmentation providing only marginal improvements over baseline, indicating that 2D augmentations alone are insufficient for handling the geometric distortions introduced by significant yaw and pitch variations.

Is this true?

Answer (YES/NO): YES